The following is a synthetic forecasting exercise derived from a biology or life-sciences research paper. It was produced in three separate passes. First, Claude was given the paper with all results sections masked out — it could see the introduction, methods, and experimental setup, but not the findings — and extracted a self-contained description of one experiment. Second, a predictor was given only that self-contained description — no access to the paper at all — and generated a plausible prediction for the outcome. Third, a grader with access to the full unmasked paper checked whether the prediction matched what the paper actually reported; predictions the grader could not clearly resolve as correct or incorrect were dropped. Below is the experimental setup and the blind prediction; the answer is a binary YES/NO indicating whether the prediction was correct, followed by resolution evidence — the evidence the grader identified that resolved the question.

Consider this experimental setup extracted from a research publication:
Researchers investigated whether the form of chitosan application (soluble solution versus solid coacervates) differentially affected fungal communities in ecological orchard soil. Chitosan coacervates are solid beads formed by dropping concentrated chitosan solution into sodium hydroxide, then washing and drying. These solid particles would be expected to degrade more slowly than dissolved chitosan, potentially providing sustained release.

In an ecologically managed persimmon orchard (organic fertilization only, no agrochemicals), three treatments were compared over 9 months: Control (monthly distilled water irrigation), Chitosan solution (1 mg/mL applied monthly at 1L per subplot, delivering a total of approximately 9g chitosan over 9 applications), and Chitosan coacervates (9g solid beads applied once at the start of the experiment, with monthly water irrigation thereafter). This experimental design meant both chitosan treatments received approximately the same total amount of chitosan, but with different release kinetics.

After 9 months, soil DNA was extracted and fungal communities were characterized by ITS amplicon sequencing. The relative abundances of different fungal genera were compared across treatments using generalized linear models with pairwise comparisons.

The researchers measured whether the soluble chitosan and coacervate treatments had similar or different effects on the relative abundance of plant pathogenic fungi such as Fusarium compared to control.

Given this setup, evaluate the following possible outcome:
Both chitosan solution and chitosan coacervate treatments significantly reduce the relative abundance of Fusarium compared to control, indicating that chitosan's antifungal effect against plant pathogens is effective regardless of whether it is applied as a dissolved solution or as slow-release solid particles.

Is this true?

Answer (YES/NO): NO